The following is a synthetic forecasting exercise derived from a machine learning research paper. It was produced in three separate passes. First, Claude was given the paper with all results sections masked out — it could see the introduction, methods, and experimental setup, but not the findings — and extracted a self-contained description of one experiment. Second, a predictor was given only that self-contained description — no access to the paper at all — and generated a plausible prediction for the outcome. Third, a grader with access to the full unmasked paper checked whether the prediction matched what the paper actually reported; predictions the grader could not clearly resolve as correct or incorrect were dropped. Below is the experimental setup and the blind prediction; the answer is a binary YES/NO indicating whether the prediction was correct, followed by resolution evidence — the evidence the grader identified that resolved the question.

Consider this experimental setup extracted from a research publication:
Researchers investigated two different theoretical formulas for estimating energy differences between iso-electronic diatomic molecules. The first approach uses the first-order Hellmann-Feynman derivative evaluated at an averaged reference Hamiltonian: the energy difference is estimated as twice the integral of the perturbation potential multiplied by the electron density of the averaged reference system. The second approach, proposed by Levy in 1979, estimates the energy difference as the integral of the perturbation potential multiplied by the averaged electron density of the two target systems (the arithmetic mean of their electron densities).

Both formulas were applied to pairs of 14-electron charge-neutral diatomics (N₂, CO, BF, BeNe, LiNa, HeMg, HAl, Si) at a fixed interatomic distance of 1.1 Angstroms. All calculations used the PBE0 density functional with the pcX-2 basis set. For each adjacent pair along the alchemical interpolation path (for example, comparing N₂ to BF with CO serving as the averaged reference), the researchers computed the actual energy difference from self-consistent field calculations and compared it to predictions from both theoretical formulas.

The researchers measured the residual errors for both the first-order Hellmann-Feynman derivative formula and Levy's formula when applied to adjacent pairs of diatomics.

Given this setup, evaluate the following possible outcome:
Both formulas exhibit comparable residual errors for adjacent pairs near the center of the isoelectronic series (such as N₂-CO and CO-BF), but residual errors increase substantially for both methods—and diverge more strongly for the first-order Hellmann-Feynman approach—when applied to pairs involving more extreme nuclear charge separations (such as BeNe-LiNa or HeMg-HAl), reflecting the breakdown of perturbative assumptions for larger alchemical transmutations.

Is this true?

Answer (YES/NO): NO